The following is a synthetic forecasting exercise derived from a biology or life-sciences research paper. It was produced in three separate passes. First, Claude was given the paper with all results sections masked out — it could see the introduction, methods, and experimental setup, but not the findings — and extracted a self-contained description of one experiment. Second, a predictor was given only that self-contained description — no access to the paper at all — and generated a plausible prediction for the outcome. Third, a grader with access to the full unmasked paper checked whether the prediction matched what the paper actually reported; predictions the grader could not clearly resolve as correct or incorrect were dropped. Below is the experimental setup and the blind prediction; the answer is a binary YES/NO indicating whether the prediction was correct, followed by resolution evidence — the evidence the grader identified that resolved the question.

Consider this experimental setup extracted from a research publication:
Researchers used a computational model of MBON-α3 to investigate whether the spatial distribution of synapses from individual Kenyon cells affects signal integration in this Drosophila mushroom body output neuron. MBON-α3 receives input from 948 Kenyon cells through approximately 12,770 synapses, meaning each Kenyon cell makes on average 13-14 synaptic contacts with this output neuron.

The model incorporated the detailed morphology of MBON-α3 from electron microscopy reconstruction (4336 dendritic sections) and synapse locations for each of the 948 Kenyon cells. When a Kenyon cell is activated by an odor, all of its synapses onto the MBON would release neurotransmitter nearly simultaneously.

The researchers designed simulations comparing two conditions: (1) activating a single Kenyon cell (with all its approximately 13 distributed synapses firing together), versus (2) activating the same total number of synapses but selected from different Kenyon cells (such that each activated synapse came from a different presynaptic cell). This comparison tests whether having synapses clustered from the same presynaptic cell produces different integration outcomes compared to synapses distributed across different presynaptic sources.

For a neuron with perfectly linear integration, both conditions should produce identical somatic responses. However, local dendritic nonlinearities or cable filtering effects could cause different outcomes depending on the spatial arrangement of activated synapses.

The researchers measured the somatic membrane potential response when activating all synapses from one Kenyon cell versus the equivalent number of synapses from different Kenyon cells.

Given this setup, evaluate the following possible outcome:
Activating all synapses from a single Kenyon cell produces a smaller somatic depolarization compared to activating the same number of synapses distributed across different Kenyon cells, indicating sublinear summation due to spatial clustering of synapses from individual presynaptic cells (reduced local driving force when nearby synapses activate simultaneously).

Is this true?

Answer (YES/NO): NO